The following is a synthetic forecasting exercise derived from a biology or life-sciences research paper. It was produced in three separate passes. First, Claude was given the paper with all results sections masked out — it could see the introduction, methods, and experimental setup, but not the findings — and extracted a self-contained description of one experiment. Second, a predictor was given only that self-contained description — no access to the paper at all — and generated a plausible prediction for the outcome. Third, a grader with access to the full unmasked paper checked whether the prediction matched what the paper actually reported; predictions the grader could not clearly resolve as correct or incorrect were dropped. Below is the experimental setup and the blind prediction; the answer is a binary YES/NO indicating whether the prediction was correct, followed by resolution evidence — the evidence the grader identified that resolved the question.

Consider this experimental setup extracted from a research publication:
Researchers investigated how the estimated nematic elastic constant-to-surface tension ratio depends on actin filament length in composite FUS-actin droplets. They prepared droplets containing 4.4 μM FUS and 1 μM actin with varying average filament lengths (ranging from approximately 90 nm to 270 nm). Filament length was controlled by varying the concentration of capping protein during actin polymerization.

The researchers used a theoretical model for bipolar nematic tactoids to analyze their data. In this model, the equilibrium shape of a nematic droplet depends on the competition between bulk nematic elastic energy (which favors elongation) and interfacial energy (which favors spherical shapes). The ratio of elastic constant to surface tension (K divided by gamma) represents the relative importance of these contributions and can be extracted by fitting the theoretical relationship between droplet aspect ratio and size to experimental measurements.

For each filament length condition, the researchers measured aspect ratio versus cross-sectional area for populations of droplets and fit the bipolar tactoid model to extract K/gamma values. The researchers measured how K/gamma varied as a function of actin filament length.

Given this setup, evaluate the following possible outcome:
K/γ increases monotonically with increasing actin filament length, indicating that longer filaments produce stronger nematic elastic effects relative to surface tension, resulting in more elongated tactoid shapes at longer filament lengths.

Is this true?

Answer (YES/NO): YES